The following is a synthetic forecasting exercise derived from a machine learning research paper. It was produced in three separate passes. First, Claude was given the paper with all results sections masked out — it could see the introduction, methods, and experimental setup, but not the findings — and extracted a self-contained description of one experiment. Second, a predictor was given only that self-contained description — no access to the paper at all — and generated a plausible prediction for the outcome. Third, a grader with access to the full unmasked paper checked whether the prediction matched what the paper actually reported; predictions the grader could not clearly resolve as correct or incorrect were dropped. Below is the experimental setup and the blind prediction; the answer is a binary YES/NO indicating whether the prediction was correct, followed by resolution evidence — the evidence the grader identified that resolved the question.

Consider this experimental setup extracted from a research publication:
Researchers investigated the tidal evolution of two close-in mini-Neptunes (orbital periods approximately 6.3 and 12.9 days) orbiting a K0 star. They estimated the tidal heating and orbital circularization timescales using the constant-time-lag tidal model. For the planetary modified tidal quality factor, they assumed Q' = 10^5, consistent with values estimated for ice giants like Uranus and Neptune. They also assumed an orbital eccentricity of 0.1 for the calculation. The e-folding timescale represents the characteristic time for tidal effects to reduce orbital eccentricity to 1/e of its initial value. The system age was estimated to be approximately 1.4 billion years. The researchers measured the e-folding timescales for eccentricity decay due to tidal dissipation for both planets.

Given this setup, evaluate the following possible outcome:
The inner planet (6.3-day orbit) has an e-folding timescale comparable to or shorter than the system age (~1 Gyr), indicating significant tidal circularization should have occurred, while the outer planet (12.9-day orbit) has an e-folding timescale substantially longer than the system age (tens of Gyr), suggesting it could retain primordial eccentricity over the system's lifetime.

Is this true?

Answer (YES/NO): NO